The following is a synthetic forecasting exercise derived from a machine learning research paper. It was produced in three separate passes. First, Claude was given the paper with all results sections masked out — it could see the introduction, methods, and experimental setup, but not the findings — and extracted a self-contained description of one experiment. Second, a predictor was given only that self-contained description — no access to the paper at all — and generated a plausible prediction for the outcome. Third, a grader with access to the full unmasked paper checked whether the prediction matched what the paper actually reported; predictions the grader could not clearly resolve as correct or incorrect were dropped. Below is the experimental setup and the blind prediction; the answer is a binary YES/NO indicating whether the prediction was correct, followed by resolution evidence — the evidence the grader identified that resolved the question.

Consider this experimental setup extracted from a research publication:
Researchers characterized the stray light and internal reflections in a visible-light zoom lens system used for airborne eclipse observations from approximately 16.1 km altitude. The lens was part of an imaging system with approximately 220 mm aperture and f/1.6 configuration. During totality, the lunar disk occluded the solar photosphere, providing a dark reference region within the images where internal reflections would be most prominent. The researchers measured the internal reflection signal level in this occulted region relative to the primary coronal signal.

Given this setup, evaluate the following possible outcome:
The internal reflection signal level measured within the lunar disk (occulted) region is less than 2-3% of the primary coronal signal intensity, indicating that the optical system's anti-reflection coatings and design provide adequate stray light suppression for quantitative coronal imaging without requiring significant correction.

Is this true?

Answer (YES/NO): NO